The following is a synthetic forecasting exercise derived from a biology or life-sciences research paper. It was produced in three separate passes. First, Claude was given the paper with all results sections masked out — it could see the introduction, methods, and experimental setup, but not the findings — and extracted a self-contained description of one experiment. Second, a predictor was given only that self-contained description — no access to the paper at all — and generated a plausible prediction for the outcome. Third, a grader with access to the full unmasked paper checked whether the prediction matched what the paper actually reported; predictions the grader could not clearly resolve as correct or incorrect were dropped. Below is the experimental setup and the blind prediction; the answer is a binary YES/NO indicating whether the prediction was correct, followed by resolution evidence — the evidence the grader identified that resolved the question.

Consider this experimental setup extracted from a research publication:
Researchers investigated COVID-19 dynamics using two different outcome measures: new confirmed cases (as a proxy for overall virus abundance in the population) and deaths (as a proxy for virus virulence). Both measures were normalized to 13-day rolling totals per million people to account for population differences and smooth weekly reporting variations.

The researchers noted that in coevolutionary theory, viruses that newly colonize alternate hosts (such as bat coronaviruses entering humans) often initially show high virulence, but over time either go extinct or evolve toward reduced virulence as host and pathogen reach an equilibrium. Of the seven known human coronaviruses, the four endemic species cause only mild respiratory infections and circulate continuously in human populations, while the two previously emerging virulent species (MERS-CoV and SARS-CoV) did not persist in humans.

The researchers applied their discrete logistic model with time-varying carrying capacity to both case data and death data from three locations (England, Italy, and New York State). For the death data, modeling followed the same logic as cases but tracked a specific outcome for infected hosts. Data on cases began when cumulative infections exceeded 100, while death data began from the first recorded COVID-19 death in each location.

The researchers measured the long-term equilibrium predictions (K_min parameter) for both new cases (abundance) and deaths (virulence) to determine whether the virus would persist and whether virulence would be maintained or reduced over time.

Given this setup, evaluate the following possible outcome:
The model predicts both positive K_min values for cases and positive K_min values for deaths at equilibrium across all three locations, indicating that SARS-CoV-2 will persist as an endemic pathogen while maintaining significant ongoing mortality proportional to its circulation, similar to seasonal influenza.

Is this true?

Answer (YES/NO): NO